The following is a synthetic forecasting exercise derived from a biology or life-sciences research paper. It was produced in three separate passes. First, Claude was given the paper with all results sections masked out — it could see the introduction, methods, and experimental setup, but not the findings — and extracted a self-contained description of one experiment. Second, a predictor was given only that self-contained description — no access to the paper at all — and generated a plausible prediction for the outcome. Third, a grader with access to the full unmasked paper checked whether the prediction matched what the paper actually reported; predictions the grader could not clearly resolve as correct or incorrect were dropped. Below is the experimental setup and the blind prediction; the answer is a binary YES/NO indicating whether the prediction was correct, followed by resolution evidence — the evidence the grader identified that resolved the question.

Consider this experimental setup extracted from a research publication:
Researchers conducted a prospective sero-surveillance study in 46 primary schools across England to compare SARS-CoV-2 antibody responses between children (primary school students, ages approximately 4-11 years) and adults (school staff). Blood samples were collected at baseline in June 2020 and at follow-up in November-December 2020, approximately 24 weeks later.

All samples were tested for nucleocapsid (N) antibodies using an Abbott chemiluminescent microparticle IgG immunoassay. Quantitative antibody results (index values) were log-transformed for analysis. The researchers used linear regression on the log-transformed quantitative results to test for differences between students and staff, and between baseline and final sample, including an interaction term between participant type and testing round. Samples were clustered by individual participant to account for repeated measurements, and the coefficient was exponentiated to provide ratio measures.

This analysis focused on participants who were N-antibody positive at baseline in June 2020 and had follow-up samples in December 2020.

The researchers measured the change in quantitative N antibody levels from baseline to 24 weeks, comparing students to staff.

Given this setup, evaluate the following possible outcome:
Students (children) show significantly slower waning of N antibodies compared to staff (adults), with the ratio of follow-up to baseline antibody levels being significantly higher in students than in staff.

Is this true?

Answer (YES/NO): NO